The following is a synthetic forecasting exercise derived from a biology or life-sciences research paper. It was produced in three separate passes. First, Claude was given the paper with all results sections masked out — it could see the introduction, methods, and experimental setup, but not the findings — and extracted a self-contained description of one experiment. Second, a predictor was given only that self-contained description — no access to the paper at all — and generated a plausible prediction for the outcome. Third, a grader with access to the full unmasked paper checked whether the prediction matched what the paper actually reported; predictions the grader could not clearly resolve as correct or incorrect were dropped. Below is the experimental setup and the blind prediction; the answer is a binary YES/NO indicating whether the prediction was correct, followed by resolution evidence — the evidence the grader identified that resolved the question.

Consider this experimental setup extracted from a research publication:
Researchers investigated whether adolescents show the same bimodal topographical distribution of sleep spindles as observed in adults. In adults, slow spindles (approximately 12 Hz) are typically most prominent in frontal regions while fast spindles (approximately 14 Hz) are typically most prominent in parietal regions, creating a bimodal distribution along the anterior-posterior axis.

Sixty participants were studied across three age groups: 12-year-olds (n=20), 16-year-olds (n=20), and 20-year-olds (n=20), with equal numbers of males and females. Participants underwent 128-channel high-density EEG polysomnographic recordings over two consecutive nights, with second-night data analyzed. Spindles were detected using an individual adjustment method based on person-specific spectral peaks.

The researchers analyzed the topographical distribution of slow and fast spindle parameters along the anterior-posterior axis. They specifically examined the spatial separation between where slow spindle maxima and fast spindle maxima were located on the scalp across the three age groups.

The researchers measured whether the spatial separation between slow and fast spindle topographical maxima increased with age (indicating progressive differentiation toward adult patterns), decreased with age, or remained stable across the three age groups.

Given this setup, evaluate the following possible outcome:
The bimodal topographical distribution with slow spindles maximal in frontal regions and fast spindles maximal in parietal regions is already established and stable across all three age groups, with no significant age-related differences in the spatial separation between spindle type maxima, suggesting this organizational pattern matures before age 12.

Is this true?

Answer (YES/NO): NO